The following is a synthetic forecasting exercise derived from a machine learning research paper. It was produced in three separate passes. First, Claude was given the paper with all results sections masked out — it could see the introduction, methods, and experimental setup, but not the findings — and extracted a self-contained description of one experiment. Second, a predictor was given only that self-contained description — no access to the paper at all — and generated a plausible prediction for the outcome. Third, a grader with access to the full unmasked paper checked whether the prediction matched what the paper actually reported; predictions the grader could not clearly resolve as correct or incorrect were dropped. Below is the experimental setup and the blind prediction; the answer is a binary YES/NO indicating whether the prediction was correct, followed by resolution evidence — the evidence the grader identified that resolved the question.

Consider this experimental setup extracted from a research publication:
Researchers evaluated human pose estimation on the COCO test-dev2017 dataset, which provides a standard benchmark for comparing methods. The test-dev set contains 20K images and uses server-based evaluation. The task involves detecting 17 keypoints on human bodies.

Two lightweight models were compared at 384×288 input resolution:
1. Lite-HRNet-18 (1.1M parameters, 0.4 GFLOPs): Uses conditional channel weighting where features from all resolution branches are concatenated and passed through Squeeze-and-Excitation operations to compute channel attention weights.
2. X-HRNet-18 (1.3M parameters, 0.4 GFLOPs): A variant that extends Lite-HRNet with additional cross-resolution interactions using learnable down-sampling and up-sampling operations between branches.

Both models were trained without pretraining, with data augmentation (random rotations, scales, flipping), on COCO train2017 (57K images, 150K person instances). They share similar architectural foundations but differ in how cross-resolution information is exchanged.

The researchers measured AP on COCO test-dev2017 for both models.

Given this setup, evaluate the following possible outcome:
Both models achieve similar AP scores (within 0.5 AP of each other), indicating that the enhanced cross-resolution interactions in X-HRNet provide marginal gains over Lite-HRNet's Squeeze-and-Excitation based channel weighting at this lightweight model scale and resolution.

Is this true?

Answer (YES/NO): YES